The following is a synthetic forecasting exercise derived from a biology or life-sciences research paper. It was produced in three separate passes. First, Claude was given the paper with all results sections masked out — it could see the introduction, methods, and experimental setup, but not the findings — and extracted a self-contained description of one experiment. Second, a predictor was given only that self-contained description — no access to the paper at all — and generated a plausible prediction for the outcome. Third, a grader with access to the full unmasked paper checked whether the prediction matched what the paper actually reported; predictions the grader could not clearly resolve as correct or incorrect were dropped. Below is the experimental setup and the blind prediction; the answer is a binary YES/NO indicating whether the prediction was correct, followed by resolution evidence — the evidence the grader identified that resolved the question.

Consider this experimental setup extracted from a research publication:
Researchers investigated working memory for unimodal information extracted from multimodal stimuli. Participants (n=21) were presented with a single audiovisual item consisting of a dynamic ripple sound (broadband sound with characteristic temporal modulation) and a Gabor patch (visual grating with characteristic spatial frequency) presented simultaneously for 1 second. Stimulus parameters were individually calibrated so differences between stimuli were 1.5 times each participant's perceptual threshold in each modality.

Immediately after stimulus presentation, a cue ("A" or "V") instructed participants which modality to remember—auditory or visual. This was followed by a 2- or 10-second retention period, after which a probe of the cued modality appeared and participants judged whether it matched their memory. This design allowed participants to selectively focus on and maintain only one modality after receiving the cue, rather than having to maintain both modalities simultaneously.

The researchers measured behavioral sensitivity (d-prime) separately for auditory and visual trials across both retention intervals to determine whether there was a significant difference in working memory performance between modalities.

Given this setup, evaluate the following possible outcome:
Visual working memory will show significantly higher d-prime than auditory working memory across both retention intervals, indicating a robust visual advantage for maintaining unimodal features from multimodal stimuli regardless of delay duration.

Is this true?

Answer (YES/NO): NO